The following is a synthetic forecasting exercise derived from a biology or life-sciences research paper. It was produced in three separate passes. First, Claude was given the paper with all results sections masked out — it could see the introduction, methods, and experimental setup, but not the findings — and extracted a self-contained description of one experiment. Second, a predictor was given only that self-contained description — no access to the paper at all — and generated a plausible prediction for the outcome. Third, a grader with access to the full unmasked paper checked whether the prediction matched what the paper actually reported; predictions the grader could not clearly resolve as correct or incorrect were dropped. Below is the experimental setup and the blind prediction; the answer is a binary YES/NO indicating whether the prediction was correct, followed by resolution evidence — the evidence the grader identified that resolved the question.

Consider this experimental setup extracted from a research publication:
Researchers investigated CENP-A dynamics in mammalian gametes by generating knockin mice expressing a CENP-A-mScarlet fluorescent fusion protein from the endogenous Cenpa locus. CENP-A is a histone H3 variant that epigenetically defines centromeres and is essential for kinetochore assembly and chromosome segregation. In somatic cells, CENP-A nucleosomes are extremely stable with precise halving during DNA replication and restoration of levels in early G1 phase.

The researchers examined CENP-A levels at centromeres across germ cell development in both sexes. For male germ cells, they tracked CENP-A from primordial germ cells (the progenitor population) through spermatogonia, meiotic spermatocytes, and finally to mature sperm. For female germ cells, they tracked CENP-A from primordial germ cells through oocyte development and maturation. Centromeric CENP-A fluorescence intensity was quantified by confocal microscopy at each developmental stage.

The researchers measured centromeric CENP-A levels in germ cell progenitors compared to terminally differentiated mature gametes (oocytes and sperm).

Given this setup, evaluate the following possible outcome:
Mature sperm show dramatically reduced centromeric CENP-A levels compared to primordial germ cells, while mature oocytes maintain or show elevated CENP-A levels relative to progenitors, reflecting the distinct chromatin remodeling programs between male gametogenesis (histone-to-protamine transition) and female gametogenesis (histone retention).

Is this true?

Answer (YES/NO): YES